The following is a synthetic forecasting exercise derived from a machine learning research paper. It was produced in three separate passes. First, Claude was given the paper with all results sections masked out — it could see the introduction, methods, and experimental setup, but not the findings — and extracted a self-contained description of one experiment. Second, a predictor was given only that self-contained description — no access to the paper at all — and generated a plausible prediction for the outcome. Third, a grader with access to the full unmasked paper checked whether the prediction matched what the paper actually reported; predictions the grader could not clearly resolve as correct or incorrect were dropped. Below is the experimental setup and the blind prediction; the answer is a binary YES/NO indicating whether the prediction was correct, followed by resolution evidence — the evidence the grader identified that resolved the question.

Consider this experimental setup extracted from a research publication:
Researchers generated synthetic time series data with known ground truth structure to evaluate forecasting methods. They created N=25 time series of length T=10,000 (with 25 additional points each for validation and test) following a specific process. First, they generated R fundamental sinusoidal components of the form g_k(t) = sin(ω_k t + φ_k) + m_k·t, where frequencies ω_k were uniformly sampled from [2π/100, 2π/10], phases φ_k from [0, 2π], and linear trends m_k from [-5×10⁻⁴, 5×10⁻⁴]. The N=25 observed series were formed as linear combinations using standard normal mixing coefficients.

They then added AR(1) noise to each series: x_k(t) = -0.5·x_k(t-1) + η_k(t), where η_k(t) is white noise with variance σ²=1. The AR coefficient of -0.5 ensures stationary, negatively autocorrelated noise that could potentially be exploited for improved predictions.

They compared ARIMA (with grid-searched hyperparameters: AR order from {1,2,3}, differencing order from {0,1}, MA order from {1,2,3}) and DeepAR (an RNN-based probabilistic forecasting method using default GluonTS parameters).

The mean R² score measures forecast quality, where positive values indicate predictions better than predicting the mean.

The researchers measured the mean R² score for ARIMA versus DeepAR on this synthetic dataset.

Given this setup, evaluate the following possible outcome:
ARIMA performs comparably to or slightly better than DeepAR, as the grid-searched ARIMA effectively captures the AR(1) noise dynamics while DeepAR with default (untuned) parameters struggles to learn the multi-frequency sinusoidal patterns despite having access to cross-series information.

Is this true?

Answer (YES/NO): NO